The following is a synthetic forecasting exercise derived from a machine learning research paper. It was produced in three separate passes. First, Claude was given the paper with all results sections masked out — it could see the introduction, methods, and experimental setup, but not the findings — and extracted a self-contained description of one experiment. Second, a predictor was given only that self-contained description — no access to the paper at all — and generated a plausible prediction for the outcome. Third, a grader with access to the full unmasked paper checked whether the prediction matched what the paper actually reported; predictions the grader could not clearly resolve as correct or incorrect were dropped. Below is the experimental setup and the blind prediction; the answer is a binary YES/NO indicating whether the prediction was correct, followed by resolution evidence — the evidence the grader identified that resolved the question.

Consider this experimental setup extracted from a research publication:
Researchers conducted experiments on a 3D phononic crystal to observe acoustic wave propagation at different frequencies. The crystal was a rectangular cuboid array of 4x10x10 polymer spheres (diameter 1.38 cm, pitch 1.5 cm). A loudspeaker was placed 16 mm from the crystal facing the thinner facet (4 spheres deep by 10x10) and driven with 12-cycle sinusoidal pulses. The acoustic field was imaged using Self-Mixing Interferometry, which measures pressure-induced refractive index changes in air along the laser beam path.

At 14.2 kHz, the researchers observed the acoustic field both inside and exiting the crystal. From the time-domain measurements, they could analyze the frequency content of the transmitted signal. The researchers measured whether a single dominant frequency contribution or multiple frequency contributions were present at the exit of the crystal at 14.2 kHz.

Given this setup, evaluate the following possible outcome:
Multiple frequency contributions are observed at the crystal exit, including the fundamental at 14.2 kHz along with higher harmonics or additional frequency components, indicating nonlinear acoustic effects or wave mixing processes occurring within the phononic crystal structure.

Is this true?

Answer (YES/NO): NO